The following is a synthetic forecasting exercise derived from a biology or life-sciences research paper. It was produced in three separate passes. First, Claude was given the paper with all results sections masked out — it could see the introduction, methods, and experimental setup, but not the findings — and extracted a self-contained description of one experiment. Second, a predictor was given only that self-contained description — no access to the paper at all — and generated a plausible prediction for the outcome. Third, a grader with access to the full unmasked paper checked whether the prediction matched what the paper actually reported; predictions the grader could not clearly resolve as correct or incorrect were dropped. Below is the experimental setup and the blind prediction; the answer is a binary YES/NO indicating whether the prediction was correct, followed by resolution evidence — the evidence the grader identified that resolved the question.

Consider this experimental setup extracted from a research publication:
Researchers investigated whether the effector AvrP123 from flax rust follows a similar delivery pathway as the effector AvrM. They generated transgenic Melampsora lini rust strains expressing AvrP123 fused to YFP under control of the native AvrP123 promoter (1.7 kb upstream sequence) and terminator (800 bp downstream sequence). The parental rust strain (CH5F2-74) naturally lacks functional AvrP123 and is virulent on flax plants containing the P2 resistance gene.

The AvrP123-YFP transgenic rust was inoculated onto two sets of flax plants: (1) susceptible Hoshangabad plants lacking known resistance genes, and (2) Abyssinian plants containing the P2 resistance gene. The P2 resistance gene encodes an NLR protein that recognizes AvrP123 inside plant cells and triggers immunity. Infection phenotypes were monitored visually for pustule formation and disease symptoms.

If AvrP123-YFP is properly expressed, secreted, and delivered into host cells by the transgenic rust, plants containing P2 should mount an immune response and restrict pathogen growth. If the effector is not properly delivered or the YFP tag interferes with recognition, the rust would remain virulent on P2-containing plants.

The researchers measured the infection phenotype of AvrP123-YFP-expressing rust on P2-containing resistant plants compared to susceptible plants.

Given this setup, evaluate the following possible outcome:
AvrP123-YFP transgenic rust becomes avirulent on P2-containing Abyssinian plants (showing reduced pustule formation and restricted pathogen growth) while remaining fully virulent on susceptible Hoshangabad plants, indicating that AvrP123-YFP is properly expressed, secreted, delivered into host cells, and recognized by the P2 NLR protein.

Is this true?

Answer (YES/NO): NO